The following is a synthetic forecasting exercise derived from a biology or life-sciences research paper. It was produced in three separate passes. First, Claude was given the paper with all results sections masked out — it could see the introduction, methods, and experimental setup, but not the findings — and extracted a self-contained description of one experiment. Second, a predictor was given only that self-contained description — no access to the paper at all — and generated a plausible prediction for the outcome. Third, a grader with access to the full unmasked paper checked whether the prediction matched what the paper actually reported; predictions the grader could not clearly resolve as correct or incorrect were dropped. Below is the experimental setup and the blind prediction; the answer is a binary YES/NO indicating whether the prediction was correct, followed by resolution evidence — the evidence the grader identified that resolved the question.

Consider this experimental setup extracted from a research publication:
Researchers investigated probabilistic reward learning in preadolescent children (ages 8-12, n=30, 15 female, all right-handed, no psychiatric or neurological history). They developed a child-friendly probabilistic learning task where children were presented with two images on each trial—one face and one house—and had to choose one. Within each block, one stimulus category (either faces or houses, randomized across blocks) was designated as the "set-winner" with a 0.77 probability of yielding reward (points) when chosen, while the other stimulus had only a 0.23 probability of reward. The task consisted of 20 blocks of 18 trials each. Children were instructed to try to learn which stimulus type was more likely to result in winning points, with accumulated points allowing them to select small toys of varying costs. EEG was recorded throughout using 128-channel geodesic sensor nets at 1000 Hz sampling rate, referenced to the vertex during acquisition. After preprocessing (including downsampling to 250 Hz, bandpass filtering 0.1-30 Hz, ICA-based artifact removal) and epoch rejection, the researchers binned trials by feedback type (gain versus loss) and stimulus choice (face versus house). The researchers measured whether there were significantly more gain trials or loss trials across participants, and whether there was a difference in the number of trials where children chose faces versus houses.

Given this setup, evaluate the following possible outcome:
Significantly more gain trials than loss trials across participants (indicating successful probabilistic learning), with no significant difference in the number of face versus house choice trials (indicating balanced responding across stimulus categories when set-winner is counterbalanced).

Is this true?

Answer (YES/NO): YES